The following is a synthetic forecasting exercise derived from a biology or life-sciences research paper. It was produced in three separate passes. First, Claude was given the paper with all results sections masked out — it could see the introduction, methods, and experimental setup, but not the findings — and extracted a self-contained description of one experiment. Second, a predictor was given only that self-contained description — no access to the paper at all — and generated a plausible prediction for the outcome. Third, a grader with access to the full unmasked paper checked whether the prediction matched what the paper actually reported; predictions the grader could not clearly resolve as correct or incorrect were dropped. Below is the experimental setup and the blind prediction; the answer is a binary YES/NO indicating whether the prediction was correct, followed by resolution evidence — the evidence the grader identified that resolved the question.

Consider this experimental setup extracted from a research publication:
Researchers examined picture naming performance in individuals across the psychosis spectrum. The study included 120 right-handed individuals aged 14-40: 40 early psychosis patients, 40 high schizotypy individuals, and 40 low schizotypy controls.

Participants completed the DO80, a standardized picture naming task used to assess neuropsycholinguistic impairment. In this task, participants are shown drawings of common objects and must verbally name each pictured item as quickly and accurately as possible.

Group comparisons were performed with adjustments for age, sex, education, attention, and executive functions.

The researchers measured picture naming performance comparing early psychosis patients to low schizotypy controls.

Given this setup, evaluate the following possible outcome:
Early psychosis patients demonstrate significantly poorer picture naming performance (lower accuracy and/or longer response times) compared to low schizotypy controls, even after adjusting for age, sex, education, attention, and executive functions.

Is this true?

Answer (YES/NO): YES